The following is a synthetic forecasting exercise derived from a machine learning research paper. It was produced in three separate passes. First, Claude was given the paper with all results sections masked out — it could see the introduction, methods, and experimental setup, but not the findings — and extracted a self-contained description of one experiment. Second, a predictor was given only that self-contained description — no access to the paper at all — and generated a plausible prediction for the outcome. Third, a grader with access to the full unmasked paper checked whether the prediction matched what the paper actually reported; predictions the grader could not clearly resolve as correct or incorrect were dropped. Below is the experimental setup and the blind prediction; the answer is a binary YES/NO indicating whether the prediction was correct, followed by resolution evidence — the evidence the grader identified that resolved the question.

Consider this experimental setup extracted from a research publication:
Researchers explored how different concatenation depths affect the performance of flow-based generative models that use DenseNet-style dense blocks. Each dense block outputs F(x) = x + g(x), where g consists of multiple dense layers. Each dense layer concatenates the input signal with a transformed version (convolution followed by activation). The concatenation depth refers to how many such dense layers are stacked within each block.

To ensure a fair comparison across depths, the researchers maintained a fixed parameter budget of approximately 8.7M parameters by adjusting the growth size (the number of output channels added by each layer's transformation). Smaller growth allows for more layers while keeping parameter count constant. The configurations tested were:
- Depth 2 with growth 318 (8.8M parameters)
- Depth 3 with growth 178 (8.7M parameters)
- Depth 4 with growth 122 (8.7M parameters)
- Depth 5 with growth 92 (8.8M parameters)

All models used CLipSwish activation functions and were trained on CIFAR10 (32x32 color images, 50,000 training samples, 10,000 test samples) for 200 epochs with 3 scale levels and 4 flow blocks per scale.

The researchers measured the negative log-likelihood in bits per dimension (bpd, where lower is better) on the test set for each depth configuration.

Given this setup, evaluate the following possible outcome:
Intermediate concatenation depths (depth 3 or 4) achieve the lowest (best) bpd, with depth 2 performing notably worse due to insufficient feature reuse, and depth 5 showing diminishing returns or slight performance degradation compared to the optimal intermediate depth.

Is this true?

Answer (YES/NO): NO